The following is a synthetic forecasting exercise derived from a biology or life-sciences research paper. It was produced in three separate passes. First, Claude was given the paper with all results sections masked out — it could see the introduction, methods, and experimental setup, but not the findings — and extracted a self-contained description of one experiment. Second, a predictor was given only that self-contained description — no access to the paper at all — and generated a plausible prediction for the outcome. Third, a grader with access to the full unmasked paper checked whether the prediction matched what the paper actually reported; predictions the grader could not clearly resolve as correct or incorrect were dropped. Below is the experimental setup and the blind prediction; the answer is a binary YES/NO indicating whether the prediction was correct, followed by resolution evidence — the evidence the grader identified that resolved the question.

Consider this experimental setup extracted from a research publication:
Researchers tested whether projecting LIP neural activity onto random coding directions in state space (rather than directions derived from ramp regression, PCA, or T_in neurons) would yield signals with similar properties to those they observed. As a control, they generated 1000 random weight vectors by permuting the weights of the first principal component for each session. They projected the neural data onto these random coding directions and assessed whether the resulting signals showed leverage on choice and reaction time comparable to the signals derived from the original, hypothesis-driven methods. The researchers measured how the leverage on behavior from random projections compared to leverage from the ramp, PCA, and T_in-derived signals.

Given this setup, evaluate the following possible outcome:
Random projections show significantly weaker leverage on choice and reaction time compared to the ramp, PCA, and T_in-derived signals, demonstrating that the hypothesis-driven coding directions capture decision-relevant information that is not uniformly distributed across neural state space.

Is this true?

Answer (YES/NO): YES